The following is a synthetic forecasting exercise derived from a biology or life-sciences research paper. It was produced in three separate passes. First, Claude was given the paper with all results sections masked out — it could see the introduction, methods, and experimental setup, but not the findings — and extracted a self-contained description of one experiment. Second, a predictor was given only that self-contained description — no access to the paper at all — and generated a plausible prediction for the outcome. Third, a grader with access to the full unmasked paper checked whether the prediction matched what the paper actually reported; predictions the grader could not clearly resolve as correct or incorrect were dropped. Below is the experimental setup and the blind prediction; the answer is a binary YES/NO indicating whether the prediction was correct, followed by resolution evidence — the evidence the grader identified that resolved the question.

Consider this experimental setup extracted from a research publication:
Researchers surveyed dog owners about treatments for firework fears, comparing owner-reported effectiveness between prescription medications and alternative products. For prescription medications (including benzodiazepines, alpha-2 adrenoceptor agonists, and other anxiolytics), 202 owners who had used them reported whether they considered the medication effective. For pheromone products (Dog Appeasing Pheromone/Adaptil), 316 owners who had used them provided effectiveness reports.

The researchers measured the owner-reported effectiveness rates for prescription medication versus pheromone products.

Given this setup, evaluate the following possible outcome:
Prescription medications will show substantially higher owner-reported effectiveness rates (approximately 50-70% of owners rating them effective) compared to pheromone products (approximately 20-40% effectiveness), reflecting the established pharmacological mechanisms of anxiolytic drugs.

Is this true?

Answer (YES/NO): YES